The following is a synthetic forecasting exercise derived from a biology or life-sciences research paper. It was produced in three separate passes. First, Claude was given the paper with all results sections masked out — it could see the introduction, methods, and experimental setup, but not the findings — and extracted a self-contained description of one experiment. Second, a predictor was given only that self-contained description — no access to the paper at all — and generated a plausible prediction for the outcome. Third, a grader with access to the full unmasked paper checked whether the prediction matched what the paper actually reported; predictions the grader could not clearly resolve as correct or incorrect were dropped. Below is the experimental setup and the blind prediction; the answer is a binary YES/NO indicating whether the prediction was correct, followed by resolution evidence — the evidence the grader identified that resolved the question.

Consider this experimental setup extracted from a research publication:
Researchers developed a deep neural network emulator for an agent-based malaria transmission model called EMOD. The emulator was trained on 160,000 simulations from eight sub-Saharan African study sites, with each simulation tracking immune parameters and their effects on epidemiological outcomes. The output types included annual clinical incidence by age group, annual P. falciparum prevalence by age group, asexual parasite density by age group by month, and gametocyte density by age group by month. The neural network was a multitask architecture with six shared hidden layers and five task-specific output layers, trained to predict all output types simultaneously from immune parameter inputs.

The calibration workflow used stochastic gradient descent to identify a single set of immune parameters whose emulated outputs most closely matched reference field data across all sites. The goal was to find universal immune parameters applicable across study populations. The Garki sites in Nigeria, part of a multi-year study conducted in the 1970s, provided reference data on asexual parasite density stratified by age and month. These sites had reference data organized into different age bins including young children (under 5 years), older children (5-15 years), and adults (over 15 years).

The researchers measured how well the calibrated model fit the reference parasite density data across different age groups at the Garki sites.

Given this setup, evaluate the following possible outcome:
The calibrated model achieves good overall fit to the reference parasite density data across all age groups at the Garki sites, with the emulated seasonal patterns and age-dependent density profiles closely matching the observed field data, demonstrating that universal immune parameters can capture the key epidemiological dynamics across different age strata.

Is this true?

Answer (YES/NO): NO